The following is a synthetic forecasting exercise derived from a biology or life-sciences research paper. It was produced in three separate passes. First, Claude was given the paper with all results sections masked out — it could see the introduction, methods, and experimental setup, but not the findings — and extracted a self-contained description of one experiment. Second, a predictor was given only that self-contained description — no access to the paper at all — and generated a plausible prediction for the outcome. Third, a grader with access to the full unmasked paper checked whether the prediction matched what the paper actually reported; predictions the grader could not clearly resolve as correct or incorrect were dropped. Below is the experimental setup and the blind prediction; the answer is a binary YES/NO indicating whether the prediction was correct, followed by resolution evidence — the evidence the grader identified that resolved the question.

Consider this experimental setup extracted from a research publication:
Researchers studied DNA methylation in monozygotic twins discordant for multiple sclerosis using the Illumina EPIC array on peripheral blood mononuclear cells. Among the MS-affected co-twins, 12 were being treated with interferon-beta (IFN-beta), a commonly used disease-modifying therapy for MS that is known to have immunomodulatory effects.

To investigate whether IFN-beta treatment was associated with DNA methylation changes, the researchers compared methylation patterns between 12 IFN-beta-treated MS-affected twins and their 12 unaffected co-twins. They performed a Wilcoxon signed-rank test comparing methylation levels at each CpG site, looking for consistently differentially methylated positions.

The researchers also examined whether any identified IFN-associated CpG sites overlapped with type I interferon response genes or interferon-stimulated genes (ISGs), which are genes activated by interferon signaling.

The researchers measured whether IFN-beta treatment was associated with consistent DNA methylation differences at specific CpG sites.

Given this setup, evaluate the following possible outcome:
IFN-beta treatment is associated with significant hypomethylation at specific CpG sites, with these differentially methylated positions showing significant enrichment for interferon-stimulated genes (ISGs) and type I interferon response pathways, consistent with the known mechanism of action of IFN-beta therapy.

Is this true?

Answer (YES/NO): YES